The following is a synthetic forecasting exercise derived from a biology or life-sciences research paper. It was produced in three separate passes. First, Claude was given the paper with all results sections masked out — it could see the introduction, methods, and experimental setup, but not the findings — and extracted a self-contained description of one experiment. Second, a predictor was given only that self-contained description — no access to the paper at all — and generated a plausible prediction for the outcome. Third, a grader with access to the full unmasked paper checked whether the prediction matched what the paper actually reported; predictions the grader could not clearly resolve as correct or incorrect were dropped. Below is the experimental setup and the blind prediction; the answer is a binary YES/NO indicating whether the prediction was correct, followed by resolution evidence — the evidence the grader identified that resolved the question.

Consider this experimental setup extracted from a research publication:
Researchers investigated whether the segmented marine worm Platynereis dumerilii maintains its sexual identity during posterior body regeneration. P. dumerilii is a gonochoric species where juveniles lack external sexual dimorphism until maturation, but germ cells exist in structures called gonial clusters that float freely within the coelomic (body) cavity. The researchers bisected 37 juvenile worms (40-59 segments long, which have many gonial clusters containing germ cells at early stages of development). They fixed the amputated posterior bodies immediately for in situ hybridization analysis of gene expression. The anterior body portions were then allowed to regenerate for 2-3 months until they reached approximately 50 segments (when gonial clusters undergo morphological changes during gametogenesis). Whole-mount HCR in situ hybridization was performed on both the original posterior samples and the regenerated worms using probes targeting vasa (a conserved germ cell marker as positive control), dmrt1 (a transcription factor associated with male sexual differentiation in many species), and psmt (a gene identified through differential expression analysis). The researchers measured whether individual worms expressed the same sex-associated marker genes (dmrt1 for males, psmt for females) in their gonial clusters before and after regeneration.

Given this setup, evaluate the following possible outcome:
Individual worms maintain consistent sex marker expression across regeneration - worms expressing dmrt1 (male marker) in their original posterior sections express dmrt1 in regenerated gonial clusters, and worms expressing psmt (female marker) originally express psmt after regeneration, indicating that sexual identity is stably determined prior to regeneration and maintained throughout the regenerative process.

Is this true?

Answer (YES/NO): YES